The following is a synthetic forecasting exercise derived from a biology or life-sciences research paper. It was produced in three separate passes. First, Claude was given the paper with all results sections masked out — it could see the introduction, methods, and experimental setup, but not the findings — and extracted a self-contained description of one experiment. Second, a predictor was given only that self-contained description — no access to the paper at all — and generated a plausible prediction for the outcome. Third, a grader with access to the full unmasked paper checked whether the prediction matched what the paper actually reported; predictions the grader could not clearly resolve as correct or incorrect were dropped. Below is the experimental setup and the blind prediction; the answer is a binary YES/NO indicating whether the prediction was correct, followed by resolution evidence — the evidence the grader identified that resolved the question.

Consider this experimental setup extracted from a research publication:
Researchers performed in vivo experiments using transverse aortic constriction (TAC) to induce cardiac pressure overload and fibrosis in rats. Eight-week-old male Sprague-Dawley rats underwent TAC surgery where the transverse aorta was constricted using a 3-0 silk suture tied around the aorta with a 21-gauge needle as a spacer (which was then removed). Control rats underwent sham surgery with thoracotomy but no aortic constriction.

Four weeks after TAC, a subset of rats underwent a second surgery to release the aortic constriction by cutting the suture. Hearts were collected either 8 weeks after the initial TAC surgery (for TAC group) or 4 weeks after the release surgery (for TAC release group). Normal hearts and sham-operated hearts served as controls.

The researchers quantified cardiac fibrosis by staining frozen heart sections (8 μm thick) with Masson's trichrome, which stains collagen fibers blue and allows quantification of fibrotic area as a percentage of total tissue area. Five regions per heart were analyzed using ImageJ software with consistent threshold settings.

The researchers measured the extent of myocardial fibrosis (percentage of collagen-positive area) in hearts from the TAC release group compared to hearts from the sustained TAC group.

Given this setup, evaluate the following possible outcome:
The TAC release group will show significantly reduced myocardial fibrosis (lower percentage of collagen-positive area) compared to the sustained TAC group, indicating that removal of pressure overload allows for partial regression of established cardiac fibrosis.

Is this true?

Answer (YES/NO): YES